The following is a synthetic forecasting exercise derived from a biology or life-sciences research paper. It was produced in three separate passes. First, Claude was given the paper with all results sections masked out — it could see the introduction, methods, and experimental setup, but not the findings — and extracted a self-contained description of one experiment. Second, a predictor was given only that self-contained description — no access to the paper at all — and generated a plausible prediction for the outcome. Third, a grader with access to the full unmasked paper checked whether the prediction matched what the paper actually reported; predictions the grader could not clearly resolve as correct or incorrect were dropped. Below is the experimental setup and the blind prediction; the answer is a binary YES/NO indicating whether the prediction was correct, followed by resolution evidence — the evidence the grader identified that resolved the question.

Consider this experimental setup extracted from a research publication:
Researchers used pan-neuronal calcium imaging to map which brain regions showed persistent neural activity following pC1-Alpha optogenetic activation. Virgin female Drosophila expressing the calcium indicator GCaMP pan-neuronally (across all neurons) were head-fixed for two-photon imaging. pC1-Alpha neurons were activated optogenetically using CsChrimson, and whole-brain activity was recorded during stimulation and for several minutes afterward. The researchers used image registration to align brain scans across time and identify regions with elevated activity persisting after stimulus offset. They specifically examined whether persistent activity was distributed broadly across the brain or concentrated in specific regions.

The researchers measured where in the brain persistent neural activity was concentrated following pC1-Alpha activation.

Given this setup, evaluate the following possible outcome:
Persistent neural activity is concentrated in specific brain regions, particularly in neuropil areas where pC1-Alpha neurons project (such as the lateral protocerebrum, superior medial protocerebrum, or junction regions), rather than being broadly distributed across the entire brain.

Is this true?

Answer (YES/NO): YES